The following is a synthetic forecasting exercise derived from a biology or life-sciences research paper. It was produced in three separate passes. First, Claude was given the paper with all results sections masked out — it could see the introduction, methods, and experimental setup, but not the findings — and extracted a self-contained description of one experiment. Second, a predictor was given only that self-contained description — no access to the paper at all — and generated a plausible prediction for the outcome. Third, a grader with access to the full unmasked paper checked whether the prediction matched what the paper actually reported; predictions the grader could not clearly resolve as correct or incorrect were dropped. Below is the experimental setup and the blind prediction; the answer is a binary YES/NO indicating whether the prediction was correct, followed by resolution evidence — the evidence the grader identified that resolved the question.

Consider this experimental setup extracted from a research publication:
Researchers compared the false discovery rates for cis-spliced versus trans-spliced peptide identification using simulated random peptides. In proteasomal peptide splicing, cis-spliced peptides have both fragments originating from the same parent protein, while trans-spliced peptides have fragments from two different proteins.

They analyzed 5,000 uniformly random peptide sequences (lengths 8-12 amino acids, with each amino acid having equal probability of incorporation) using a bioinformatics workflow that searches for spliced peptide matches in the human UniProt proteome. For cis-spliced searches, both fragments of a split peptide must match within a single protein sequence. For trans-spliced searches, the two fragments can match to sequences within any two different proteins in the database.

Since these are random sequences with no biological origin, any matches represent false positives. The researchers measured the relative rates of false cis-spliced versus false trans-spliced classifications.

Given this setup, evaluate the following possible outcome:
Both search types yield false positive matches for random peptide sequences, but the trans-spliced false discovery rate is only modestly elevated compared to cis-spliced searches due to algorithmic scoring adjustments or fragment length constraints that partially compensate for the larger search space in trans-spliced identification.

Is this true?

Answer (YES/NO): NO